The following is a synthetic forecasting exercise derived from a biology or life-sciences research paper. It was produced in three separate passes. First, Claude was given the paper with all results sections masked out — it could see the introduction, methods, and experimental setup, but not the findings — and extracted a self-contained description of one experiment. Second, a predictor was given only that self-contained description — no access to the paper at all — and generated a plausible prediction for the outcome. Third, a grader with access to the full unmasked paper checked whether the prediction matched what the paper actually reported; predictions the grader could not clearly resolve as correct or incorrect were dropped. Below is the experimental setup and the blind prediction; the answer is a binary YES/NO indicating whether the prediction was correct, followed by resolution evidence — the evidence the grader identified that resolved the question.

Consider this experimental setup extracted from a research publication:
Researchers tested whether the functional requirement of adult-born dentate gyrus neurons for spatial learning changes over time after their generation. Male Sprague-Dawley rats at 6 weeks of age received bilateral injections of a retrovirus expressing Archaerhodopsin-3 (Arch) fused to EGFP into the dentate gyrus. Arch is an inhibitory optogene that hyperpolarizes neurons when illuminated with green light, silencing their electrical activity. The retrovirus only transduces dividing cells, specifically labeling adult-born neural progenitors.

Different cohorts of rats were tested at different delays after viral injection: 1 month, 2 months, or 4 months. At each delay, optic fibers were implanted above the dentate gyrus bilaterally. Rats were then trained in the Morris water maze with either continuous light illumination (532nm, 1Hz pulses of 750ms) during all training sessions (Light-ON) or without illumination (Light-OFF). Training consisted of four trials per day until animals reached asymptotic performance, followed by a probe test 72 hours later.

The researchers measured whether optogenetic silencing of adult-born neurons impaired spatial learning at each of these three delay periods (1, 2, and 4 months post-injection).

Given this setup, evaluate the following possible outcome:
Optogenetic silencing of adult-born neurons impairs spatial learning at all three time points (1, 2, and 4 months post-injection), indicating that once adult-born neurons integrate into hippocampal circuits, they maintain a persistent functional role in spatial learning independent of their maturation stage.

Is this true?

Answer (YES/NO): NO